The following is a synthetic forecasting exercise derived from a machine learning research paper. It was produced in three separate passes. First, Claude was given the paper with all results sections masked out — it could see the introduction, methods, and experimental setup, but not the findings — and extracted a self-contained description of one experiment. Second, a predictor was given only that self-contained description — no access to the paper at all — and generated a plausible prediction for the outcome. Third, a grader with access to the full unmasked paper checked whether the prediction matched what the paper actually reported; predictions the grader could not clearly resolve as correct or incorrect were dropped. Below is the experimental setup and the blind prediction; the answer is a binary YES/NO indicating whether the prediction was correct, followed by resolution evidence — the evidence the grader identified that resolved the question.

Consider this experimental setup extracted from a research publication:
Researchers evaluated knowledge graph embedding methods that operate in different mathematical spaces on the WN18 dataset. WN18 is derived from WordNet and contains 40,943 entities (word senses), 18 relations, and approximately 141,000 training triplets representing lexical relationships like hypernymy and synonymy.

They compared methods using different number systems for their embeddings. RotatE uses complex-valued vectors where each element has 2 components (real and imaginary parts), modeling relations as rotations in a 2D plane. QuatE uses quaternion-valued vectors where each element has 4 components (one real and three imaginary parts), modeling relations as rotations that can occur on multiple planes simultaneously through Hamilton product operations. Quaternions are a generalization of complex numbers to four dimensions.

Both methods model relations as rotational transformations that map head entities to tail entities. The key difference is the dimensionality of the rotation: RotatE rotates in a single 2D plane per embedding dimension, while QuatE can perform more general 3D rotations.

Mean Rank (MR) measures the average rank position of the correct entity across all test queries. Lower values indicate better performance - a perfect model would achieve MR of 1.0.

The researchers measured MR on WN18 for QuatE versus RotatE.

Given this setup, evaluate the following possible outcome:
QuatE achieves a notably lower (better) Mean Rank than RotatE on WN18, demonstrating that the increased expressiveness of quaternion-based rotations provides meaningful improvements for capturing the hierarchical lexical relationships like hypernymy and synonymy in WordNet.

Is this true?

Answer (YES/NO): YES